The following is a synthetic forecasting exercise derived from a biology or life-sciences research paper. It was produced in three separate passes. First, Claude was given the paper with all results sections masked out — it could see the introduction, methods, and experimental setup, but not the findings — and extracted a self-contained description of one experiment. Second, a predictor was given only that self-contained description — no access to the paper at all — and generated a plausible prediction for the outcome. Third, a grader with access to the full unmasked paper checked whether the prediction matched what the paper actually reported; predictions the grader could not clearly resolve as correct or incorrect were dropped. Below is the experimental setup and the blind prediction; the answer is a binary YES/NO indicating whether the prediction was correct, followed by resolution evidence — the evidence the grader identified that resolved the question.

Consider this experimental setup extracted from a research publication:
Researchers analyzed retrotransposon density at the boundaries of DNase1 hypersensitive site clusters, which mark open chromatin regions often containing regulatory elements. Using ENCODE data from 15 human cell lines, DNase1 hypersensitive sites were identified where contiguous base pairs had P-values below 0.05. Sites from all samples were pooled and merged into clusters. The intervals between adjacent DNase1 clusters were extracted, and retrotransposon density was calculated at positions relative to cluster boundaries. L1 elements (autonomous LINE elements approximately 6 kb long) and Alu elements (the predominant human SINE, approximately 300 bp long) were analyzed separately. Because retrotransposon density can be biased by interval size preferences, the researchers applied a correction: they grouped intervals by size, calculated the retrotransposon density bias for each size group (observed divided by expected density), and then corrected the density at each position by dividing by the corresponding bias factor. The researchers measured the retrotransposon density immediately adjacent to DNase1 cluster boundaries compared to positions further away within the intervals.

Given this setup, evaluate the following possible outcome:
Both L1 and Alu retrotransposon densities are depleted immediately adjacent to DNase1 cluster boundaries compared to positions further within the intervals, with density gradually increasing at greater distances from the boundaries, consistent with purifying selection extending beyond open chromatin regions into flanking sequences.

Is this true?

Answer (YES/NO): NO